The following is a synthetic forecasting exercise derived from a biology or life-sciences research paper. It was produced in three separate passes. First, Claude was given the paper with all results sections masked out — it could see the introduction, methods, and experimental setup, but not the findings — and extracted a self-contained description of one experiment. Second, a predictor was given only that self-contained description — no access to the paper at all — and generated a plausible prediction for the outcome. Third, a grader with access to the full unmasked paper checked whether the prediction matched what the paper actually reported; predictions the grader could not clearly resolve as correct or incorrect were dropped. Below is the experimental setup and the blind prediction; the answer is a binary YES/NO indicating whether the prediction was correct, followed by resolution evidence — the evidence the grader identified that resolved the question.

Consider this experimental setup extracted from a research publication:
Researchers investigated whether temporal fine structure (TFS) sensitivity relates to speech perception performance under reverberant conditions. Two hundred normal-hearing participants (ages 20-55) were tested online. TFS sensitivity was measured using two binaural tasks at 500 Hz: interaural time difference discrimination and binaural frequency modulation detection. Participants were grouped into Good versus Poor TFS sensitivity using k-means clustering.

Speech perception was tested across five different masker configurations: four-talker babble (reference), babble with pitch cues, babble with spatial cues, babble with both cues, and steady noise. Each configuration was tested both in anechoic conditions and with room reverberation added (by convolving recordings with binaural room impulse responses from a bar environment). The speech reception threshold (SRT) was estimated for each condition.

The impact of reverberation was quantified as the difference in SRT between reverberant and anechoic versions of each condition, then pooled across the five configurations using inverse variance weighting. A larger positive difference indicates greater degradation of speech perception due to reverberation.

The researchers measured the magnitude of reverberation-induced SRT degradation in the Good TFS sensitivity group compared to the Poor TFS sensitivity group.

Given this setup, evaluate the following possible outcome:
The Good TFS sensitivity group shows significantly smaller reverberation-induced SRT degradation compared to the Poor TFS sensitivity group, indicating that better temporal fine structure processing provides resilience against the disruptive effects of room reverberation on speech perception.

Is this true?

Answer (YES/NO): YES